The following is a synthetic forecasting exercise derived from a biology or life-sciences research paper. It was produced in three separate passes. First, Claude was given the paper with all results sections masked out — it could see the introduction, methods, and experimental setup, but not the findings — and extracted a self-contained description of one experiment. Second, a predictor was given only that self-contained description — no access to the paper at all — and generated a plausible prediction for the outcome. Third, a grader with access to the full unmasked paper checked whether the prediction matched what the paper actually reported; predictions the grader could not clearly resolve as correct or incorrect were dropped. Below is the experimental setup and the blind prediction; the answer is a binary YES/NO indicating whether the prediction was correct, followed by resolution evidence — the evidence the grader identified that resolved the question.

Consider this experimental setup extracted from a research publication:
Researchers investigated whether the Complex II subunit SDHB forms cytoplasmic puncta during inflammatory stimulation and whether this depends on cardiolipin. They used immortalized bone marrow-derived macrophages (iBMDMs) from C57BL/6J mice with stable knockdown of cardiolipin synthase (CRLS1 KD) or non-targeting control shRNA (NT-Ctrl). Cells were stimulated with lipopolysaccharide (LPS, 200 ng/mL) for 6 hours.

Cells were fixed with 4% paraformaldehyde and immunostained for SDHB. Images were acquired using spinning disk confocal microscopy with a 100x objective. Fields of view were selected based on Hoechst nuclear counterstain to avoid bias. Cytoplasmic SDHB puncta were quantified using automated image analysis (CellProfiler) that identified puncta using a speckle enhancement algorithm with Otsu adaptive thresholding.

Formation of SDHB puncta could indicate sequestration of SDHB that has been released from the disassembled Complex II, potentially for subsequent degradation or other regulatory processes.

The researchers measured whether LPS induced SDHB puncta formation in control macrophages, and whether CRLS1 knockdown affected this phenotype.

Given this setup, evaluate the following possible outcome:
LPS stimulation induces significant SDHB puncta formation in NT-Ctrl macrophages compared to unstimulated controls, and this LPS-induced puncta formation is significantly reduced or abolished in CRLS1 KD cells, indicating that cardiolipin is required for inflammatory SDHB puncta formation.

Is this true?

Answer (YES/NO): YES